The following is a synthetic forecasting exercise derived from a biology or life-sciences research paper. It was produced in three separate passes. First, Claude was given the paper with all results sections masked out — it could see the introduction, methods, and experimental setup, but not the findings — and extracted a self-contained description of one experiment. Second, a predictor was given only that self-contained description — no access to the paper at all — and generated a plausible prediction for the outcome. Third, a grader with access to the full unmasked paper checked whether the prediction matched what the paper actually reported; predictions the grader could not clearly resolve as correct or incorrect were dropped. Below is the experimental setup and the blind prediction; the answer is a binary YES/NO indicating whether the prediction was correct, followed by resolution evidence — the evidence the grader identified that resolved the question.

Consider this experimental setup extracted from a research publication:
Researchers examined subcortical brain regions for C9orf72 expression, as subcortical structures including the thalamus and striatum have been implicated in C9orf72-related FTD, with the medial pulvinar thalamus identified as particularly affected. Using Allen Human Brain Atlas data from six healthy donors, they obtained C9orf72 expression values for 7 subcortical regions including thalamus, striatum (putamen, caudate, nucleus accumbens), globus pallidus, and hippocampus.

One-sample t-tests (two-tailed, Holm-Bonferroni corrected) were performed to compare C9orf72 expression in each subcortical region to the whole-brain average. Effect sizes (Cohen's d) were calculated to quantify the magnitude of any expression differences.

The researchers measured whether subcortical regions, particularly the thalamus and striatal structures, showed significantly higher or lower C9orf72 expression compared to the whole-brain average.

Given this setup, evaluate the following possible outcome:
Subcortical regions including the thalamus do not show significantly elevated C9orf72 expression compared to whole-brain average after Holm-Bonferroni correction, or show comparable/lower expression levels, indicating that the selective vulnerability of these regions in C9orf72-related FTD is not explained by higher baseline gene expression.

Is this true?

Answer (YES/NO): YES